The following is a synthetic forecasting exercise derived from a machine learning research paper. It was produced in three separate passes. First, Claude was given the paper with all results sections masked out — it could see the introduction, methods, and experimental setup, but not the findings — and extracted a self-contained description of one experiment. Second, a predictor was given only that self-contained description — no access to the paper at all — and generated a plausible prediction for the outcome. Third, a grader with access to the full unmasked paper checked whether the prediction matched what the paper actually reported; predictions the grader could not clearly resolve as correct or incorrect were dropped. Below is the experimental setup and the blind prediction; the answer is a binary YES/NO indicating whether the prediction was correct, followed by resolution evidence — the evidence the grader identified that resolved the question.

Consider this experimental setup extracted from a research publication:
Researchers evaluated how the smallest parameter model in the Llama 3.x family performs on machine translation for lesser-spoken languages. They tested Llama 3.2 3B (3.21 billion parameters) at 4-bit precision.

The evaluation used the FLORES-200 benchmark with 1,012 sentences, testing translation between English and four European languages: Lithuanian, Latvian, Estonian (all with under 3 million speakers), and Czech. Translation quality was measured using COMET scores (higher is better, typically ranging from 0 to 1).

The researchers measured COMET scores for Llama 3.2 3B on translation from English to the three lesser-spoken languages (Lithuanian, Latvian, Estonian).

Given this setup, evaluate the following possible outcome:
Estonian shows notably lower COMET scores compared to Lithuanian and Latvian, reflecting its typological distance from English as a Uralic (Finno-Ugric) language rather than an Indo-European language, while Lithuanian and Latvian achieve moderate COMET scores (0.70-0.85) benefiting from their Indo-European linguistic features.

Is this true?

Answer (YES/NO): NO